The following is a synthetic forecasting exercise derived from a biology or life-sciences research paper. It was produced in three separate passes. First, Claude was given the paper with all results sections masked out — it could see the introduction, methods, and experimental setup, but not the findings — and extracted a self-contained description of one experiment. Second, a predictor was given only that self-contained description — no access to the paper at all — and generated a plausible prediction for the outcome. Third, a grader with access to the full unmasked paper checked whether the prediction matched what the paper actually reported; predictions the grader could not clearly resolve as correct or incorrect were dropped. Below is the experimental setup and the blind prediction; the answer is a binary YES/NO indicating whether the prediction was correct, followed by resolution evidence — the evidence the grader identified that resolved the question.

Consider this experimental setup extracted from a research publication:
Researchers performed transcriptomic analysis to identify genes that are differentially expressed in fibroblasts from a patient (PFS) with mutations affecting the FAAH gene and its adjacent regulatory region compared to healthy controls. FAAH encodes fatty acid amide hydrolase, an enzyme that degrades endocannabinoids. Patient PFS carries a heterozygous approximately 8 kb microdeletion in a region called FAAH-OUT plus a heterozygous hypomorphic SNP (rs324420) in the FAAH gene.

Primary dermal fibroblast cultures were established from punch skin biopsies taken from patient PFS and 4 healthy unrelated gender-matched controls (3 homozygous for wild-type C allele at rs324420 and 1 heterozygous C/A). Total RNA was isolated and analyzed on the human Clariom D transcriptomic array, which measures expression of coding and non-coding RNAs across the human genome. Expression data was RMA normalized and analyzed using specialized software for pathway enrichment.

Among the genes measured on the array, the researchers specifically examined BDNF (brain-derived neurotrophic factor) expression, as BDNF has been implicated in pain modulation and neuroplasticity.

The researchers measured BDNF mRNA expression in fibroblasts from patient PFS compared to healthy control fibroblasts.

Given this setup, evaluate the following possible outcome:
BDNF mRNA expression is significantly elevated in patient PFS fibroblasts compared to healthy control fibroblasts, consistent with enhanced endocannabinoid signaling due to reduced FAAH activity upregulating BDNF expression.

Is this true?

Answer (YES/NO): YES